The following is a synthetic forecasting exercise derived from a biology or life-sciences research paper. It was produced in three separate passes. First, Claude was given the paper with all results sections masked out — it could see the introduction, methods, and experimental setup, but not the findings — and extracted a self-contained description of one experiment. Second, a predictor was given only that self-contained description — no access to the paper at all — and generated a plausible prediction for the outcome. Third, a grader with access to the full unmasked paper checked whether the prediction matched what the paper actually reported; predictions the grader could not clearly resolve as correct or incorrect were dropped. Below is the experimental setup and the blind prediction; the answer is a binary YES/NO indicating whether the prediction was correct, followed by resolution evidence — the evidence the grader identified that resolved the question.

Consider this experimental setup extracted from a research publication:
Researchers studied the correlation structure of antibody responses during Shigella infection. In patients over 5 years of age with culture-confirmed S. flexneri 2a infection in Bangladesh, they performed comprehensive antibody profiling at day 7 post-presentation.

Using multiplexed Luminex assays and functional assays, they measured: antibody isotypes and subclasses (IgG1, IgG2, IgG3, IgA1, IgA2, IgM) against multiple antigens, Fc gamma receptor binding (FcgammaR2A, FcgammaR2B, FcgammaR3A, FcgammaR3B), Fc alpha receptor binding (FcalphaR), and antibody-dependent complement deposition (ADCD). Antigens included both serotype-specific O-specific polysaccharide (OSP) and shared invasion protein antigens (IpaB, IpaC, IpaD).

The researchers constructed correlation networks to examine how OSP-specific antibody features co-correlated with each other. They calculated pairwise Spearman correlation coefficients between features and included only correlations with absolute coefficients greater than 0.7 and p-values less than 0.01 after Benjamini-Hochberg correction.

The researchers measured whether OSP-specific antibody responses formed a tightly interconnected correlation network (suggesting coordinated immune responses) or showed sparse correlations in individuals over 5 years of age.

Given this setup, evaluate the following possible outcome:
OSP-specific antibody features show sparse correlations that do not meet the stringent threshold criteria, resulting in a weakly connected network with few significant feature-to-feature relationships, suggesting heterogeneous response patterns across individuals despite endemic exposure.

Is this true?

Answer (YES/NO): NO